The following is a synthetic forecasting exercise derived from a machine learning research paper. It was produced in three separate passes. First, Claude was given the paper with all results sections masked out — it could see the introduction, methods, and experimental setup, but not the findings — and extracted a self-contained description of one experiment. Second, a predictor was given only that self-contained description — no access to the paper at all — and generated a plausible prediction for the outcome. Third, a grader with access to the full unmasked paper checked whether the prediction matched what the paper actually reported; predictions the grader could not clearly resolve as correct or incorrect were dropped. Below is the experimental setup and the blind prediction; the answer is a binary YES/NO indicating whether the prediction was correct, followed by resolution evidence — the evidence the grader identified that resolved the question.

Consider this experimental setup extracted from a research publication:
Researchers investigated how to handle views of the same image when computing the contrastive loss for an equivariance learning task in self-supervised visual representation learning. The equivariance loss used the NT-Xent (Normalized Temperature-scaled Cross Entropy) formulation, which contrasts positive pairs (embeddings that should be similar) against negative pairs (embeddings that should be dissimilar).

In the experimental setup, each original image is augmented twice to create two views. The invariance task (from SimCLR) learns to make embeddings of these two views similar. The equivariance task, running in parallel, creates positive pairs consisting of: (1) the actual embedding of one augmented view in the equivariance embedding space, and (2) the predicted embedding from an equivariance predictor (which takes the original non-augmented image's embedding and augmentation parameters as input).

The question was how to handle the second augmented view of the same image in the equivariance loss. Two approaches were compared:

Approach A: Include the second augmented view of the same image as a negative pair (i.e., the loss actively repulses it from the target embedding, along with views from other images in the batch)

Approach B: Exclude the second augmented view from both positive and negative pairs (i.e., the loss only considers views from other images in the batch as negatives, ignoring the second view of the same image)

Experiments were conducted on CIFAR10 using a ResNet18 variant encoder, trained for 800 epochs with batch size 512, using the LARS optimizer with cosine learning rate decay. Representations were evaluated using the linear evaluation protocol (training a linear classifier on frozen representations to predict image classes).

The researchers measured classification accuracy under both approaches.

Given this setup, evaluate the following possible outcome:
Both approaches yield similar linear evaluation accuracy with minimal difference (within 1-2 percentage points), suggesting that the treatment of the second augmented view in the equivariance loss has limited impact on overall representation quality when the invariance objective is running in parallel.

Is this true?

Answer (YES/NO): YES